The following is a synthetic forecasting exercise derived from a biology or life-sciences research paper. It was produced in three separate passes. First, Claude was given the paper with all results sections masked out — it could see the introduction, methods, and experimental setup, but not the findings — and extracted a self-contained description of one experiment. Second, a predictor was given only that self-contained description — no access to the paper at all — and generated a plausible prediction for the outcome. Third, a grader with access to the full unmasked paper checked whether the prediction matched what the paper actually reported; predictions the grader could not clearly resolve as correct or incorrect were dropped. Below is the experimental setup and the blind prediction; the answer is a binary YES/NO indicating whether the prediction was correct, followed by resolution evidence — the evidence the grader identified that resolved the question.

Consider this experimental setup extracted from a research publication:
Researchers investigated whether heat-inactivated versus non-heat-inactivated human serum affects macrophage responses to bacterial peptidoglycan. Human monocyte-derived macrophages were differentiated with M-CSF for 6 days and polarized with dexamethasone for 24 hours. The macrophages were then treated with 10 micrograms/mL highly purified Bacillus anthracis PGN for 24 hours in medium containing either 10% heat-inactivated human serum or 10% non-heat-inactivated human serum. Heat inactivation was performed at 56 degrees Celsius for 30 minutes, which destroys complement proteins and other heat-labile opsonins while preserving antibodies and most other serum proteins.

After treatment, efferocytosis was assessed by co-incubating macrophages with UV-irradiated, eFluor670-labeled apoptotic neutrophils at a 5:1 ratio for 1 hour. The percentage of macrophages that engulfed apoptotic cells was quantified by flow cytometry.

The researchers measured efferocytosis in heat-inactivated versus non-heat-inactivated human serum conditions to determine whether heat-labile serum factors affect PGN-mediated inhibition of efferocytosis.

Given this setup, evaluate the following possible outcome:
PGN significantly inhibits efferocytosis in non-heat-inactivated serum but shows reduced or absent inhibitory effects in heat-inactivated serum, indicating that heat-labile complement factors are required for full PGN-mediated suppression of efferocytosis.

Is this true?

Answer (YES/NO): NO